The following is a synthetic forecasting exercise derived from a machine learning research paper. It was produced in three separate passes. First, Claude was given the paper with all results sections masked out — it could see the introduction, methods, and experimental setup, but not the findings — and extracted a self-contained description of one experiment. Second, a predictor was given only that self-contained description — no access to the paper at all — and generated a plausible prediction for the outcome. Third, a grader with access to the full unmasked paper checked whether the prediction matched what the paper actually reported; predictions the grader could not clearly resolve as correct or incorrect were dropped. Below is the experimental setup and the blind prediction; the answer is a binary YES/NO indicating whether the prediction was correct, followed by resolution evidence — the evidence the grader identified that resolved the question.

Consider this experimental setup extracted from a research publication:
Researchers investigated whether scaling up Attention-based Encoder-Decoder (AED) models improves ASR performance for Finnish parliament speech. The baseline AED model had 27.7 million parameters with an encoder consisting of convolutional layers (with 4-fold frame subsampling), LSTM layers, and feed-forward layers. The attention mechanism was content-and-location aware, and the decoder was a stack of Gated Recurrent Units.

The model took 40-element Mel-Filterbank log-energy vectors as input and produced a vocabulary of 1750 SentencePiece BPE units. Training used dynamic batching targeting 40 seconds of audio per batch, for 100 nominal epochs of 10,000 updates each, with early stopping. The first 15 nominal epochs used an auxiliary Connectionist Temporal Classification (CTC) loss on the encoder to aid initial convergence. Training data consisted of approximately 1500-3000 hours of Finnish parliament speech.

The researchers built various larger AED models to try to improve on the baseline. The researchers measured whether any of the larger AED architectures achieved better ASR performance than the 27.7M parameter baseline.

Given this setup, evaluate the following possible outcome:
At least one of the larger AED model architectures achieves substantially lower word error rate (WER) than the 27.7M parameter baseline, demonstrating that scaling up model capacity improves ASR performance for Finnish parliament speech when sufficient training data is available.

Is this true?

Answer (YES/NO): NO